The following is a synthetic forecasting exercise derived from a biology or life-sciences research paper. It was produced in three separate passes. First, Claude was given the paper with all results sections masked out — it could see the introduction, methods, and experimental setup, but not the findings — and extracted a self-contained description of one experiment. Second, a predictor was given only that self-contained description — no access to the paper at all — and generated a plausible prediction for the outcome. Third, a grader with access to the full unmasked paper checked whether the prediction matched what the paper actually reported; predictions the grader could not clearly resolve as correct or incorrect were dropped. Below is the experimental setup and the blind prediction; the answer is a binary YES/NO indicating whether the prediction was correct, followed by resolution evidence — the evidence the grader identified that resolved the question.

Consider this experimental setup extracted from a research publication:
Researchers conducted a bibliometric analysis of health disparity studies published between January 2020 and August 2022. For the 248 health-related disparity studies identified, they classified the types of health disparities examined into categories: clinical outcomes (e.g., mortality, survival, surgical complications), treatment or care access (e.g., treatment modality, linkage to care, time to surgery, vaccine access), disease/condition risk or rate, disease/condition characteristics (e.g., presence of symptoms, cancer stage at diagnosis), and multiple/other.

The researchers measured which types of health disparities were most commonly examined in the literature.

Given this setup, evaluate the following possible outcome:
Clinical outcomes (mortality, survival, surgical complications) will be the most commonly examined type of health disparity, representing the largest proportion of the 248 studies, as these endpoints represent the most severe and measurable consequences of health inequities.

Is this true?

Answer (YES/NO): YES